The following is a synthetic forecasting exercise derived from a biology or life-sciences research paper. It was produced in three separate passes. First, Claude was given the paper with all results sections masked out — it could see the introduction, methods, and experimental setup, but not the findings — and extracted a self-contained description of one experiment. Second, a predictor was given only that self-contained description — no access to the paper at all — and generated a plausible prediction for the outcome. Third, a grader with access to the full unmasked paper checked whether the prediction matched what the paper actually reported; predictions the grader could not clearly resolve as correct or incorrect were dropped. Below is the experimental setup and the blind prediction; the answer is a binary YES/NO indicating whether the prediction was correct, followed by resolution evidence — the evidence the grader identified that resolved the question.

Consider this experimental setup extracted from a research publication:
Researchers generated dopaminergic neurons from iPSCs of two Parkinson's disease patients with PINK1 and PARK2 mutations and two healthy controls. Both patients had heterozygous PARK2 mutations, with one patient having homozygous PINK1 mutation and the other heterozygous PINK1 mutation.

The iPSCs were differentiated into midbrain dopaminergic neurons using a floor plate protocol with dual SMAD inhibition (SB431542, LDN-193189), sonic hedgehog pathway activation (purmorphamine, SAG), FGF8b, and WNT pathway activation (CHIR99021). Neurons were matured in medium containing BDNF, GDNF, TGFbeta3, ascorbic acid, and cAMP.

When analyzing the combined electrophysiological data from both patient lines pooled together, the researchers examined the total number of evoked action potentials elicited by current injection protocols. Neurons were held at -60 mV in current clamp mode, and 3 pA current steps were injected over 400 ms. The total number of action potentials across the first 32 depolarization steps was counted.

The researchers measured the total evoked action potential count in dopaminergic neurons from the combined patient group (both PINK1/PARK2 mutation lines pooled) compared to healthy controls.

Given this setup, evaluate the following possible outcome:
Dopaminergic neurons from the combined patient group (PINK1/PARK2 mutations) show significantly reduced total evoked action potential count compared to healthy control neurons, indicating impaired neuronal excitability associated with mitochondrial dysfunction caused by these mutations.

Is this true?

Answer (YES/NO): NO